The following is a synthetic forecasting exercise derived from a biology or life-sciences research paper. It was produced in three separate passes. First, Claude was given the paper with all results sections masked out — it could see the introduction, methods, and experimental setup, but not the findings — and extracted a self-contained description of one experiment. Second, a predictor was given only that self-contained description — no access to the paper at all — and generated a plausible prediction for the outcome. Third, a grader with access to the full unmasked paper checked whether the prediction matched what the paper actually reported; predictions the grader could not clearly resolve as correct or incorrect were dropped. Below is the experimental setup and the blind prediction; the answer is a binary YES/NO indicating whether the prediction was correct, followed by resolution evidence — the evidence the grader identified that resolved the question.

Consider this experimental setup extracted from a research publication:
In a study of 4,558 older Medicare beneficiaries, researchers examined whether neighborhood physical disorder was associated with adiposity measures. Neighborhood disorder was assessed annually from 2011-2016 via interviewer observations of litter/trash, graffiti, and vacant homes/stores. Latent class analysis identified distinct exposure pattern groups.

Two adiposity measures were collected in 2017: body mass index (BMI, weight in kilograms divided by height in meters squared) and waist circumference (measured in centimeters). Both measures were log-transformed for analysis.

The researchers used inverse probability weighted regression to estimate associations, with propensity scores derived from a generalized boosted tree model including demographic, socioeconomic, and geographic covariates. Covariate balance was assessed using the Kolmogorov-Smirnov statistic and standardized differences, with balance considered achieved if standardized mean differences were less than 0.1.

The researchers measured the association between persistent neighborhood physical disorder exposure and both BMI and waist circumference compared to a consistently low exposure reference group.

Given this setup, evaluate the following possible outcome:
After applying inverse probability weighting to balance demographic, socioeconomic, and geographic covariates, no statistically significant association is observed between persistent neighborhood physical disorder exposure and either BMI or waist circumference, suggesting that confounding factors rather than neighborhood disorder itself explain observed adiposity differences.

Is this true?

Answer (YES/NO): NO